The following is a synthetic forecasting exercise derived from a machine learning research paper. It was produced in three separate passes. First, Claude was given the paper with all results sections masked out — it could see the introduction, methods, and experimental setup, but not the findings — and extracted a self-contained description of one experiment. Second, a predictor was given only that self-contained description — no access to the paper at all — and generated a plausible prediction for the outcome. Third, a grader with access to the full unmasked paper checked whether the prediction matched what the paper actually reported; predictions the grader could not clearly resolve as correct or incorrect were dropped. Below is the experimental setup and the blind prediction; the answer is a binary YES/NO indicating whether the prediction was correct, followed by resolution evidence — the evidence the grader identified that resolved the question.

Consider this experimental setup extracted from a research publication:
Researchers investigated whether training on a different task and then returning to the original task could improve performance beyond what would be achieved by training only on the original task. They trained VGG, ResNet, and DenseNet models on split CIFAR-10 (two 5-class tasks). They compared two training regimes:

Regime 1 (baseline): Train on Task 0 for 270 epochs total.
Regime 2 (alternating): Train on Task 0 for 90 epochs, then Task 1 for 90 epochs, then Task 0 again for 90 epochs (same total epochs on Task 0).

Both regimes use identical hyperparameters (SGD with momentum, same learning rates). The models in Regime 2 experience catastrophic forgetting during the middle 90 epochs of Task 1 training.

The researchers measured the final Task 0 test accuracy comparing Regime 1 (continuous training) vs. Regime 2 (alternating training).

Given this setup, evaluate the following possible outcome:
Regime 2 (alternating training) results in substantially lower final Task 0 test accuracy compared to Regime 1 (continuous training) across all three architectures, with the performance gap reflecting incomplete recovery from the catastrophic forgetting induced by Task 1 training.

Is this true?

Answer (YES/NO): NO